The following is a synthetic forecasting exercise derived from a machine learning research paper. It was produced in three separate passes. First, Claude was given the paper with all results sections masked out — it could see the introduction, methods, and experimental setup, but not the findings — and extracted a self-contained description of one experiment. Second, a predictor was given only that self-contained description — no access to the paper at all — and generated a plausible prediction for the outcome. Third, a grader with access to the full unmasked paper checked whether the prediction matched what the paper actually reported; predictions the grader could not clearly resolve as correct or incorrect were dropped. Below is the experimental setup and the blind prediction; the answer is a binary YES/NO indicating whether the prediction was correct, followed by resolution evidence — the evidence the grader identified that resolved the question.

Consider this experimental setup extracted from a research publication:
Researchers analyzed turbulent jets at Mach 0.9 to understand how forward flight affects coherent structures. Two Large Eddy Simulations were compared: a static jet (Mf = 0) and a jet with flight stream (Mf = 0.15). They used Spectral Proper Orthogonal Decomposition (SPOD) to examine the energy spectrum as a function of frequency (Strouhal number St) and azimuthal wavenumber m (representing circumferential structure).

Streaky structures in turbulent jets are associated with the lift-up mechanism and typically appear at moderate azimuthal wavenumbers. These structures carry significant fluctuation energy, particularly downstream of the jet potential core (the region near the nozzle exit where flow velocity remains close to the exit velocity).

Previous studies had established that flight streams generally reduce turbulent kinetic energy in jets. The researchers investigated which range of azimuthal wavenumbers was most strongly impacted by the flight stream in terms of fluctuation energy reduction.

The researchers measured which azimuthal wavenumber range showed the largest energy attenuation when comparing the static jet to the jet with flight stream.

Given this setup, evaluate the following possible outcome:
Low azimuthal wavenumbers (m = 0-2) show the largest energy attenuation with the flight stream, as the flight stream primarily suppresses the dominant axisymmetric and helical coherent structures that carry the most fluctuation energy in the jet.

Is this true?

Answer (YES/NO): NO